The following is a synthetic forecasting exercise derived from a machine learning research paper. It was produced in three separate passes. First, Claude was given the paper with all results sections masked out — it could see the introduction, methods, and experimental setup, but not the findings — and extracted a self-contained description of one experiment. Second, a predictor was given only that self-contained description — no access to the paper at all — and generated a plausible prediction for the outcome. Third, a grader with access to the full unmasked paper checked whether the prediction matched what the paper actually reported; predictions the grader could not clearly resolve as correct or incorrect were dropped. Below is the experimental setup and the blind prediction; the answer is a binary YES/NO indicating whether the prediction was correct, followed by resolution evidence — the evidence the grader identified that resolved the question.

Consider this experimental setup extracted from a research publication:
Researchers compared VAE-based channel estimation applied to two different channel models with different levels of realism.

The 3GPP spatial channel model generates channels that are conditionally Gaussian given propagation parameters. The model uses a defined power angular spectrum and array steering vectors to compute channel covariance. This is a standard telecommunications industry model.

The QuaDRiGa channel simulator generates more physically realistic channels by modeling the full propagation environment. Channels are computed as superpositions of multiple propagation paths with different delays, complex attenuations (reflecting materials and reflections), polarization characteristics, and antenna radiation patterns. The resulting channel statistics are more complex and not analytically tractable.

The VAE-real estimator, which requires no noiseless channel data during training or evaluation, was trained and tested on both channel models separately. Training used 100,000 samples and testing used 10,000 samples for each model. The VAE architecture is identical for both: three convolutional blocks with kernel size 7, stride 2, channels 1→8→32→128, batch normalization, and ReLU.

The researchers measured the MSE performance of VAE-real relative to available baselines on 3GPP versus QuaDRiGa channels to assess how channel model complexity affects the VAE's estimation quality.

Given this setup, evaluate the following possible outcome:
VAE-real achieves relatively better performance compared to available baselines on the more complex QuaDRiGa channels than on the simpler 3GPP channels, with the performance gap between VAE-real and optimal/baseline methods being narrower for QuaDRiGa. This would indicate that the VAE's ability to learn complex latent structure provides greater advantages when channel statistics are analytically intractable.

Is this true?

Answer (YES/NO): NO